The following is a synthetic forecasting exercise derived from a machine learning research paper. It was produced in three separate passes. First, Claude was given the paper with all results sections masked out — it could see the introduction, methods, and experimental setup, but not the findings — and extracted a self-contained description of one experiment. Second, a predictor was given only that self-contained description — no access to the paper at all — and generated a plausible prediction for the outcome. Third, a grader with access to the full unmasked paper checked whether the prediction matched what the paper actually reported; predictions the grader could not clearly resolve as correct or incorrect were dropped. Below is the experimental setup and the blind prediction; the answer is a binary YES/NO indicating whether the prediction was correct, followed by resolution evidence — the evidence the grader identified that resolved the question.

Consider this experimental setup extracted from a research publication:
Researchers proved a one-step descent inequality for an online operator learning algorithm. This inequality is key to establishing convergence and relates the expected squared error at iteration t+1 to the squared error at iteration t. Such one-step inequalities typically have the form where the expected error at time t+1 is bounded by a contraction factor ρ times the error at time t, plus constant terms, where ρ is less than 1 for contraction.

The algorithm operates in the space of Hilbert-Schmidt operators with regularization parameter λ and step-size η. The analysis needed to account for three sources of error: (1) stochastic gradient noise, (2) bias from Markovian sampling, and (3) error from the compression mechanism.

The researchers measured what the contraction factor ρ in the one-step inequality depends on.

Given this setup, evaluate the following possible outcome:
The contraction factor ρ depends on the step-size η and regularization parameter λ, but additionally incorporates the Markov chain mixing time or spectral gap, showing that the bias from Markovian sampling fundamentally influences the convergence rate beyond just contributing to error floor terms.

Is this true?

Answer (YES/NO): NO